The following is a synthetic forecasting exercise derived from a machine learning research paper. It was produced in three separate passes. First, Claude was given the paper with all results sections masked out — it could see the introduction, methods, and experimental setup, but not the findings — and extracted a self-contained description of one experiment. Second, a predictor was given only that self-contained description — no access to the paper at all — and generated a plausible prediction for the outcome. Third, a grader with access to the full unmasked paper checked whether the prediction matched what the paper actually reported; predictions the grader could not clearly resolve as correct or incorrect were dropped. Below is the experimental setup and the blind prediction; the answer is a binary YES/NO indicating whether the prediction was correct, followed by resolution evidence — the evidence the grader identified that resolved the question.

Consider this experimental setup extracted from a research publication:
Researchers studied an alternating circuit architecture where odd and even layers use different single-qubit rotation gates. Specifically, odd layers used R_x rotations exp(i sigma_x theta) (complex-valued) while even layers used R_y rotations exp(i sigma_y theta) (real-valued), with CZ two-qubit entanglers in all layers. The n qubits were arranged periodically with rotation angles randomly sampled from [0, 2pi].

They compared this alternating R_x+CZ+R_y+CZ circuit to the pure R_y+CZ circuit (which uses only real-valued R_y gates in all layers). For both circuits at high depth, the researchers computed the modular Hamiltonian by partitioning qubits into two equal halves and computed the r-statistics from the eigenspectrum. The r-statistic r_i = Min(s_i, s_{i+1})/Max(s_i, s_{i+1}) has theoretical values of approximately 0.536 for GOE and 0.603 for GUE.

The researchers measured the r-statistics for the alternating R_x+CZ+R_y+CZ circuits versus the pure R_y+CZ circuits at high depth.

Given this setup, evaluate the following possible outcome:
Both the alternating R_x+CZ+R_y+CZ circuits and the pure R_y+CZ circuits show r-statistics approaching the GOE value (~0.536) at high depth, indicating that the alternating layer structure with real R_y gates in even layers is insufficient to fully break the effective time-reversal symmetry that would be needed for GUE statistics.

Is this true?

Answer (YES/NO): NO